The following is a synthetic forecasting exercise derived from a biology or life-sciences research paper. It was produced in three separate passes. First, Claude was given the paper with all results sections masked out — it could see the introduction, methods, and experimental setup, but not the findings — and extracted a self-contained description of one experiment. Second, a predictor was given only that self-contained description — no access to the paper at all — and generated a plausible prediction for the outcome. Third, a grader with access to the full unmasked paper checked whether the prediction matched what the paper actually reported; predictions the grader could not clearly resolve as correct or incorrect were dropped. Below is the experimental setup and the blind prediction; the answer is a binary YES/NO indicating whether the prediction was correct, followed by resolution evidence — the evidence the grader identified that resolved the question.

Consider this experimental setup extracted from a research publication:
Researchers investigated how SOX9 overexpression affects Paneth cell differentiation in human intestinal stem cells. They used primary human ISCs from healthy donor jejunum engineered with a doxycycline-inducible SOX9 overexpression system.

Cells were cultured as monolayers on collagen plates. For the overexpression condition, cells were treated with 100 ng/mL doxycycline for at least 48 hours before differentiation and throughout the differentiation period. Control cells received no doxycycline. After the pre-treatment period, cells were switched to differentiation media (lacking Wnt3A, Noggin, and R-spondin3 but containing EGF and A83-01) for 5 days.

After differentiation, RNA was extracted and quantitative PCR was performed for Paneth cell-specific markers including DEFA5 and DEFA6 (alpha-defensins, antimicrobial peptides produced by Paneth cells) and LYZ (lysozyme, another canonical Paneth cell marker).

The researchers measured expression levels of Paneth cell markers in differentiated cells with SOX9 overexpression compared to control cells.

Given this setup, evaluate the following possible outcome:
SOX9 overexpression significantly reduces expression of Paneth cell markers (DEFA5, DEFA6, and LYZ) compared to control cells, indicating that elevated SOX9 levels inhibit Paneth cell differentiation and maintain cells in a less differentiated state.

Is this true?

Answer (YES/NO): NO